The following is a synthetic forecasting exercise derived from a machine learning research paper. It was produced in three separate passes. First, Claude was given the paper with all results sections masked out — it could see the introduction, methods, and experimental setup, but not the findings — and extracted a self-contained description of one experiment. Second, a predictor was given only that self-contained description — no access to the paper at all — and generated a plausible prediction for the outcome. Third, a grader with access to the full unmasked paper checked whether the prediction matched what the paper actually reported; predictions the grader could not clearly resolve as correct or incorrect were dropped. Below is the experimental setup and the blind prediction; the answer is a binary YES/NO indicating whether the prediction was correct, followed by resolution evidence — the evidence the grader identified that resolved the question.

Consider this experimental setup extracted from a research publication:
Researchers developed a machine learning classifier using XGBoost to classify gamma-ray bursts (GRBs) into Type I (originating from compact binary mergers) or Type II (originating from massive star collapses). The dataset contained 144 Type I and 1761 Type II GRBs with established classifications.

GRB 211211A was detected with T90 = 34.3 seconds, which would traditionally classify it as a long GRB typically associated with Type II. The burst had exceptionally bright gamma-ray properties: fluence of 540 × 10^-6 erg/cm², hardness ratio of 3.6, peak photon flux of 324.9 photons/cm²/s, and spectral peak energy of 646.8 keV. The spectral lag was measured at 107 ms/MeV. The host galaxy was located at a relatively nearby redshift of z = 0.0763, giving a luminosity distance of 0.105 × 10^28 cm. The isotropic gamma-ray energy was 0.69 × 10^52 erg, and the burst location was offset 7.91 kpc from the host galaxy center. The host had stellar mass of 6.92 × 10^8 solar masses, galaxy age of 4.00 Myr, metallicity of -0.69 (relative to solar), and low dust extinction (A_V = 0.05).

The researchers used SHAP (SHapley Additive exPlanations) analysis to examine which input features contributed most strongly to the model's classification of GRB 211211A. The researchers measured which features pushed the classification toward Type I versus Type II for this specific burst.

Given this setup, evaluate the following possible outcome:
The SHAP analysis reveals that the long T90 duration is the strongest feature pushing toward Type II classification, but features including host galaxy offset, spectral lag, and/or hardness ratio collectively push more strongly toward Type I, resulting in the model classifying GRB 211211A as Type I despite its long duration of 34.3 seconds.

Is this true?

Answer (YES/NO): NO